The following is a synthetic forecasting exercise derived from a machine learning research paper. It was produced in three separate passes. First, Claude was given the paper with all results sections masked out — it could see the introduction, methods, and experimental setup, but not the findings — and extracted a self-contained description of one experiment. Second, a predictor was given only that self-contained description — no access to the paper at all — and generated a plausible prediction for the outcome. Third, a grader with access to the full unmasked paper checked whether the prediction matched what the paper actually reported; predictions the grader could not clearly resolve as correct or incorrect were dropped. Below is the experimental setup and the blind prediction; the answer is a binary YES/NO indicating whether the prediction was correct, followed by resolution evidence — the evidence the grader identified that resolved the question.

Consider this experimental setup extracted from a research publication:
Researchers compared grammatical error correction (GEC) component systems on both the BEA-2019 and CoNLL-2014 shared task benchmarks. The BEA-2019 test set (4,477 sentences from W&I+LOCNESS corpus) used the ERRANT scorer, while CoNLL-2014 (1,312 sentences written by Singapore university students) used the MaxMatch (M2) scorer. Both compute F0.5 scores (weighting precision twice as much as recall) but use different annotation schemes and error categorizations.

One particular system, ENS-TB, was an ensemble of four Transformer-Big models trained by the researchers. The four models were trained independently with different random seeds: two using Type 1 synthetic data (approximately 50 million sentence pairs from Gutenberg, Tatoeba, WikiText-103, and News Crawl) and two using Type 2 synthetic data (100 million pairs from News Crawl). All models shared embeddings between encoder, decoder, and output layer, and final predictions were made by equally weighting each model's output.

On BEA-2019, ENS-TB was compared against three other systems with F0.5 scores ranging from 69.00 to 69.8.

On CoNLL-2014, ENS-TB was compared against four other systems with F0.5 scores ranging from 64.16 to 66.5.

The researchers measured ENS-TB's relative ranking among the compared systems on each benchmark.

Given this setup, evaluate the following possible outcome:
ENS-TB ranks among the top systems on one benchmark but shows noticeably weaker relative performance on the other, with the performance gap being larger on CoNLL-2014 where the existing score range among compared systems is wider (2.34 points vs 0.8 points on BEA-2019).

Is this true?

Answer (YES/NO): YES